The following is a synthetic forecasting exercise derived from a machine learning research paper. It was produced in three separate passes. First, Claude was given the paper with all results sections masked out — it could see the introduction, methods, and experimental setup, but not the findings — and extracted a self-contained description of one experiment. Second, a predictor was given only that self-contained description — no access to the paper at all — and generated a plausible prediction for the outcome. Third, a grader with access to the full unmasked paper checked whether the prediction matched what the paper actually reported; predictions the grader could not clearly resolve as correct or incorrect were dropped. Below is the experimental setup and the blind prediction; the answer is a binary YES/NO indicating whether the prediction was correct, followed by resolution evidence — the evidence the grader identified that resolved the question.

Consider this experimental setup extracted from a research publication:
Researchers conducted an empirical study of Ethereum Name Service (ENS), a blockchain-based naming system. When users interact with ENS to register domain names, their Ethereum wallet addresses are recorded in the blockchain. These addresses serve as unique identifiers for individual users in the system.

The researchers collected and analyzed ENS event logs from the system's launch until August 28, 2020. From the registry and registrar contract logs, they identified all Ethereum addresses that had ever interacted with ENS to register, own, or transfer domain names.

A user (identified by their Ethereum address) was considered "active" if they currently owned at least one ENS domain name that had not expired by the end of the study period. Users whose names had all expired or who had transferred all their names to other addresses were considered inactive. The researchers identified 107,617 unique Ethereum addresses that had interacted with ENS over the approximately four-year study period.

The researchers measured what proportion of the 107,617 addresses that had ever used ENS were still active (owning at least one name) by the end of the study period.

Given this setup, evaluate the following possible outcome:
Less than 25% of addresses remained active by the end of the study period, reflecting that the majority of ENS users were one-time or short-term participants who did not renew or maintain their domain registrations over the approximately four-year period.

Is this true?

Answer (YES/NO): NO